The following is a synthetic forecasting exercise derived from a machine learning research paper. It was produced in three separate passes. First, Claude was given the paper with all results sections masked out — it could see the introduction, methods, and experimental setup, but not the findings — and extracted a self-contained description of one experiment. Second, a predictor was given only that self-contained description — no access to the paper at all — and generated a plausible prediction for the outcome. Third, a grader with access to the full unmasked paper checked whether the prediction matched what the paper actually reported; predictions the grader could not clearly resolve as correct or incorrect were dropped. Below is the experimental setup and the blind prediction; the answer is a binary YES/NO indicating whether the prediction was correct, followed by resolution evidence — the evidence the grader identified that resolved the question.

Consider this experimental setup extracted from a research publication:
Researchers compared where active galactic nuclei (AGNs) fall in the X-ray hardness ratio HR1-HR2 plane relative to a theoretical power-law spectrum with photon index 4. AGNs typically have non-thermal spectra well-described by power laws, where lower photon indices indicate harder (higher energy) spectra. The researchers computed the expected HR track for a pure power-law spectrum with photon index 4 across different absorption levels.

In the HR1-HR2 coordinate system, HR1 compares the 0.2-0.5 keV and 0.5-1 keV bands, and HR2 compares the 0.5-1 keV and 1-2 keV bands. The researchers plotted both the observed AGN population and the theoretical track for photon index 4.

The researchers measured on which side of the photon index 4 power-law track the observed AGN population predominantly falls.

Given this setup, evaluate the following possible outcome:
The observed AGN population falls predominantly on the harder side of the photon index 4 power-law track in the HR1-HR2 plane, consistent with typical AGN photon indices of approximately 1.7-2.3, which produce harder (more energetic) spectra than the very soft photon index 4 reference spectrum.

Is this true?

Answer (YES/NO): YES